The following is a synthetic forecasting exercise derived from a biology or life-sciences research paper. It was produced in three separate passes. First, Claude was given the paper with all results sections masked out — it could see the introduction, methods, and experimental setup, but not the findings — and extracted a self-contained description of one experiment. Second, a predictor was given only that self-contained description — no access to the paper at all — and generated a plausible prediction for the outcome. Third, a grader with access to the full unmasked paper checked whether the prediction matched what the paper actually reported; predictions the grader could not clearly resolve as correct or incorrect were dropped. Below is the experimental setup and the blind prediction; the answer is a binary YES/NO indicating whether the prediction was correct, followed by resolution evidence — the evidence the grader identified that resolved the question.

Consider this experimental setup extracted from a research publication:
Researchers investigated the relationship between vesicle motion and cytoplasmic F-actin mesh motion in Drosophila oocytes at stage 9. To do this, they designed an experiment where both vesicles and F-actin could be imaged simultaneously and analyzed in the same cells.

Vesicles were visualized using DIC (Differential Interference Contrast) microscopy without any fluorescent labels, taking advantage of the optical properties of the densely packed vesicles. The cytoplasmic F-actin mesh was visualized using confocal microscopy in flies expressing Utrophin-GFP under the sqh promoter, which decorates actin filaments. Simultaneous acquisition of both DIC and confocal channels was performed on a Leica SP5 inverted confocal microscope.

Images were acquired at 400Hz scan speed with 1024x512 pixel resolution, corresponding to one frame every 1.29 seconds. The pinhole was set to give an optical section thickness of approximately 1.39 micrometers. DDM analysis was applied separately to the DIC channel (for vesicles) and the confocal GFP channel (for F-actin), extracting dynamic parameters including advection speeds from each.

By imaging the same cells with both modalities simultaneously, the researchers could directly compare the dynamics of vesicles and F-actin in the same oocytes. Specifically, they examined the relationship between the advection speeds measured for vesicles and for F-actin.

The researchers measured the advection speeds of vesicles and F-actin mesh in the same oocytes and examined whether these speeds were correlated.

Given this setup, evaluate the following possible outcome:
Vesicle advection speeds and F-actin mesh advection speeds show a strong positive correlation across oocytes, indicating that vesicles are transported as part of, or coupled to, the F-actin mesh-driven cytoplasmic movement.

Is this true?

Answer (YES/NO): NO